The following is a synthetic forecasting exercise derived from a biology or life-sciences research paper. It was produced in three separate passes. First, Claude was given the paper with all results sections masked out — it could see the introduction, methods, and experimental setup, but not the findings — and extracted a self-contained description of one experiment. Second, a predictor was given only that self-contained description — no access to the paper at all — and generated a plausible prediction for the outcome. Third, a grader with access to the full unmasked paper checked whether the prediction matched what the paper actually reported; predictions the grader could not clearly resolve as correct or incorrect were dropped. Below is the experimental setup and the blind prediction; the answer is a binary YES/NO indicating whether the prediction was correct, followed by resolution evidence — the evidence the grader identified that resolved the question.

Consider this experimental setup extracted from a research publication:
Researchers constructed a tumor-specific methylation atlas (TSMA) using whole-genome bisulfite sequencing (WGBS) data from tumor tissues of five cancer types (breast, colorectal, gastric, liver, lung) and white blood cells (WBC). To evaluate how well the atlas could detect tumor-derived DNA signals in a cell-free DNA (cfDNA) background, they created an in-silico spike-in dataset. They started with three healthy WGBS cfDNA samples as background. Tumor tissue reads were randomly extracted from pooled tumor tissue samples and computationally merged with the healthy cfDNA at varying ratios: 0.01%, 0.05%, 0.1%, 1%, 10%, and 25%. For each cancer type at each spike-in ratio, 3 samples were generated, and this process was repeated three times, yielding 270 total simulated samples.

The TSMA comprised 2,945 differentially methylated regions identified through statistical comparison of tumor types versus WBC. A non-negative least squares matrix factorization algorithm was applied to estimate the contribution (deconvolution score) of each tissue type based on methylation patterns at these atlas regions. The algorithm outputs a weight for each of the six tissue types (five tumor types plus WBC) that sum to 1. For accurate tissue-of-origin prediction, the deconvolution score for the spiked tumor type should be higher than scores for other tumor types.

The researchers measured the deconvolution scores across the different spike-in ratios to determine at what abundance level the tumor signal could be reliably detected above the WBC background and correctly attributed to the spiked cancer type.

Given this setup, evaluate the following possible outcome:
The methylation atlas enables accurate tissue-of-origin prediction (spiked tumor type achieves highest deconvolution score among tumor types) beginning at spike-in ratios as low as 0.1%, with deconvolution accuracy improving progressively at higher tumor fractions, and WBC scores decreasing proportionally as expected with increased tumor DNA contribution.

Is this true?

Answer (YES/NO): NO